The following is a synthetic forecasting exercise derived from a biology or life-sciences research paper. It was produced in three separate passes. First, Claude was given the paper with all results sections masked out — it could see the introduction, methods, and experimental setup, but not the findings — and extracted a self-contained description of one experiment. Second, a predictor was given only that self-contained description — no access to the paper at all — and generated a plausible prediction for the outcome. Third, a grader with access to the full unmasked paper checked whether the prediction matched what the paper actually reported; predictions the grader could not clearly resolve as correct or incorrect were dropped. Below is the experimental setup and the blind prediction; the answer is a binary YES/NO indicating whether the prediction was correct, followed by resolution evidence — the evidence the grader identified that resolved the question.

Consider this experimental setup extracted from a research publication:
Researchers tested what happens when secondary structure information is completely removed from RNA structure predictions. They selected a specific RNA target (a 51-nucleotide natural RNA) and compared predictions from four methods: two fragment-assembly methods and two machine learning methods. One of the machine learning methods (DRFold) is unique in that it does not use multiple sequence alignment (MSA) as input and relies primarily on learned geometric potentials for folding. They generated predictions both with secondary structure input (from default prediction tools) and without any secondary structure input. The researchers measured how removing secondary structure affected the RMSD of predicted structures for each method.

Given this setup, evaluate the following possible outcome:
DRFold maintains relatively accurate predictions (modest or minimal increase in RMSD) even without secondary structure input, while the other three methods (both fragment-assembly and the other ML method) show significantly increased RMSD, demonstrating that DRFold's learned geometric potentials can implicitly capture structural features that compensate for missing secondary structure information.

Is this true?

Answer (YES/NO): YES